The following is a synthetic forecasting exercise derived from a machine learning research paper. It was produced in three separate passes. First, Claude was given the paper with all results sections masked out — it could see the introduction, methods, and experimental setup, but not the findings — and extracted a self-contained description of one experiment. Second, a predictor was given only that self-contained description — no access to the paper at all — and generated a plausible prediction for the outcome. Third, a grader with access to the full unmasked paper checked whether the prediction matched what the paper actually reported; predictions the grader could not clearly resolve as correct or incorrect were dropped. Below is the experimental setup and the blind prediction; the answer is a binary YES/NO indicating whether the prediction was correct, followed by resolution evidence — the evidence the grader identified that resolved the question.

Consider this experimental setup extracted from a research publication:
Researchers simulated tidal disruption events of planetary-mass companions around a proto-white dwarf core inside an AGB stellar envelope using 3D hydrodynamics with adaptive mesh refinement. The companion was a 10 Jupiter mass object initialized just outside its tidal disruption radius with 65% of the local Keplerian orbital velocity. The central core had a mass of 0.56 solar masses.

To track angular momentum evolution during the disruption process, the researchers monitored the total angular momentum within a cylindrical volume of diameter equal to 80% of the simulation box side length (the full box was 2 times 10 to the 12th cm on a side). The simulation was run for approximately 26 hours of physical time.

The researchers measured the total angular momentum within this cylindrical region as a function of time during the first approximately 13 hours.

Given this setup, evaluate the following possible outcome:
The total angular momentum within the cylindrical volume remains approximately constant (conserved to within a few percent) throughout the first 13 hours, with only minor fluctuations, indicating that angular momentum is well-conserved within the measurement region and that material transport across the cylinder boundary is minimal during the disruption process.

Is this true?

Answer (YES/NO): YES